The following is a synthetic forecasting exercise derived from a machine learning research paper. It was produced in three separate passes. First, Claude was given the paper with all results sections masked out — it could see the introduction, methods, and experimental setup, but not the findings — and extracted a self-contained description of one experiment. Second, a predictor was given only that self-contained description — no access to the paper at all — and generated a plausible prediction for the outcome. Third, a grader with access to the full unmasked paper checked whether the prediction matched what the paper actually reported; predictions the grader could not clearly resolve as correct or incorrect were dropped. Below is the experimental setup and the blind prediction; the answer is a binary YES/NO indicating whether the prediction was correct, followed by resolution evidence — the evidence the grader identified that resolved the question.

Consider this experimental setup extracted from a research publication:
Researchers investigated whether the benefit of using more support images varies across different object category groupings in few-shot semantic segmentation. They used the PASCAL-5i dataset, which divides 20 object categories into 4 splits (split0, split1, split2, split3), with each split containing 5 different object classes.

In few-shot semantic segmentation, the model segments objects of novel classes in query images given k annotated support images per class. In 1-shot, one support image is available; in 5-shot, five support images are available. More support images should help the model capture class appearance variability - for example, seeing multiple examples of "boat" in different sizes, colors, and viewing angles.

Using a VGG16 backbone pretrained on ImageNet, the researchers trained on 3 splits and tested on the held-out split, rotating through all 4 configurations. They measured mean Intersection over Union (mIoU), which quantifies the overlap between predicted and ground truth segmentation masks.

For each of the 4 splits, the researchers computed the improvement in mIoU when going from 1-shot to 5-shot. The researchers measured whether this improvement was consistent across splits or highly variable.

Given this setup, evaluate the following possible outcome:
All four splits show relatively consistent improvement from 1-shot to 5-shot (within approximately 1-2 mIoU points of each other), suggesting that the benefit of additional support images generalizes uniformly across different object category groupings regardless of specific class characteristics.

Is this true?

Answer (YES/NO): NO